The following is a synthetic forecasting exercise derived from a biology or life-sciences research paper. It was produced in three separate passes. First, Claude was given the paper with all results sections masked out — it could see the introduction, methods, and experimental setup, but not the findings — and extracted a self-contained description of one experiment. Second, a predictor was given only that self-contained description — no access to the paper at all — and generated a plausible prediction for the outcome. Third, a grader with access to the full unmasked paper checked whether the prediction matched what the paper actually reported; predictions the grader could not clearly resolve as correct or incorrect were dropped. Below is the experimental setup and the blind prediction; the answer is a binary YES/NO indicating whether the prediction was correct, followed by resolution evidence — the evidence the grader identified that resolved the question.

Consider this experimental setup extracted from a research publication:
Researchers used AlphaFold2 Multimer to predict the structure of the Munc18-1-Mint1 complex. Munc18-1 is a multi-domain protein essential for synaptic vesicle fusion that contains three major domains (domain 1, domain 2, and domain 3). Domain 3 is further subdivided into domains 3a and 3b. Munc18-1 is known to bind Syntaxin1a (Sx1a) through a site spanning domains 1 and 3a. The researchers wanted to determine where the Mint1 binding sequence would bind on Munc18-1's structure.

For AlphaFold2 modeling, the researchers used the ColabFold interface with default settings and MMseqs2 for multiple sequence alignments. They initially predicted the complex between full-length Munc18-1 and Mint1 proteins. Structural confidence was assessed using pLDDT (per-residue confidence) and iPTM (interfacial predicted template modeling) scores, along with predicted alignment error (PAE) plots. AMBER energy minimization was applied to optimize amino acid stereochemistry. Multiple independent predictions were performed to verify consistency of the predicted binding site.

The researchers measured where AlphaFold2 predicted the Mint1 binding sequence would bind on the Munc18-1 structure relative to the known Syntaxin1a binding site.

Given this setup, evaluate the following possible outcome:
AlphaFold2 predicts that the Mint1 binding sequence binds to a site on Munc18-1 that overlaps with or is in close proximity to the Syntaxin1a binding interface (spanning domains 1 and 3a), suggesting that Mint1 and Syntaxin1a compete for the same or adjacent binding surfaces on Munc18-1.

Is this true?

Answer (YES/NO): NO